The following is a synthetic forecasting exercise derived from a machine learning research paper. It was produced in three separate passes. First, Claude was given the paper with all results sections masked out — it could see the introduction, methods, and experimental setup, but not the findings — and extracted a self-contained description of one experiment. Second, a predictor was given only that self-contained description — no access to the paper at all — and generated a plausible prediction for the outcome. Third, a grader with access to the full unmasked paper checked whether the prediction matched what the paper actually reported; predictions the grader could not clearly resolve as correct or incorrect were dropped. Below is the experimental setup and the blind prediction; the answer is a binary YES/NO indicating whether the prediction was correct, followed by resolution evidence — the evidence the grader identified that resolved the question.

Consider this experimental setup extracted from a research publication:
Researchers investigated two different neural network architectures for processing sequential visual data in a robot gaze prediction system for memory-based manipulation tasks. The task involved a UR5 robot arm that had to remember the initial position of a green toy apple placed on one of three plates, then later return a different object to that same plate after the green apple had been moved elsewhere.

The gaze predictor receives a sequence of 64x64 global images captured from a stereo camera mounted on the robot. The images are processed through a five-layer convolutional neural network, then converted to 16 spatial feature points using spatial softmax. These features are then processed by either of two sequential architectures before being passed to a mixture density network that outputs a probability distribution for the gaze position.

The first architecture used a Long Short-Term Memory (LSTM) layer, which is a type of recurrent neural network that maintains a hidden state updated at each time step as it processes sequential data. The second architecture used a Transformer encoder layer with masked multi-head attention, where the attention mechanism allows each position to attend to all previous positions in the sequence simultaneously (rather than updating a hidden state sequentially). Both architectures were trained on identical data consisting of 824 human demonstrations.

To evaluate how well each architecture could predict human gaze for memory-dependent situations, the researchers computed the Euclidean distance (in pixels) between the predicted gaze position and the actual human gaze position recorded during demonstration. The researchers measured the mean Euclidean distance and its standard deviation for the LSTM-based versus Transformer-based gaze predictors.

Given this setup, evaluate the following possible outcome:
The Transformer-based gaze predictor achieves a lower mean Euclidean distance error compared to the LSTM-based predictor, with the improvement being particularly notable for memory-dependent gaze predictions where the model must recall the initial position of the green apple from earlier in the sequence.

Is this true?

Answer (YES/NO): NO